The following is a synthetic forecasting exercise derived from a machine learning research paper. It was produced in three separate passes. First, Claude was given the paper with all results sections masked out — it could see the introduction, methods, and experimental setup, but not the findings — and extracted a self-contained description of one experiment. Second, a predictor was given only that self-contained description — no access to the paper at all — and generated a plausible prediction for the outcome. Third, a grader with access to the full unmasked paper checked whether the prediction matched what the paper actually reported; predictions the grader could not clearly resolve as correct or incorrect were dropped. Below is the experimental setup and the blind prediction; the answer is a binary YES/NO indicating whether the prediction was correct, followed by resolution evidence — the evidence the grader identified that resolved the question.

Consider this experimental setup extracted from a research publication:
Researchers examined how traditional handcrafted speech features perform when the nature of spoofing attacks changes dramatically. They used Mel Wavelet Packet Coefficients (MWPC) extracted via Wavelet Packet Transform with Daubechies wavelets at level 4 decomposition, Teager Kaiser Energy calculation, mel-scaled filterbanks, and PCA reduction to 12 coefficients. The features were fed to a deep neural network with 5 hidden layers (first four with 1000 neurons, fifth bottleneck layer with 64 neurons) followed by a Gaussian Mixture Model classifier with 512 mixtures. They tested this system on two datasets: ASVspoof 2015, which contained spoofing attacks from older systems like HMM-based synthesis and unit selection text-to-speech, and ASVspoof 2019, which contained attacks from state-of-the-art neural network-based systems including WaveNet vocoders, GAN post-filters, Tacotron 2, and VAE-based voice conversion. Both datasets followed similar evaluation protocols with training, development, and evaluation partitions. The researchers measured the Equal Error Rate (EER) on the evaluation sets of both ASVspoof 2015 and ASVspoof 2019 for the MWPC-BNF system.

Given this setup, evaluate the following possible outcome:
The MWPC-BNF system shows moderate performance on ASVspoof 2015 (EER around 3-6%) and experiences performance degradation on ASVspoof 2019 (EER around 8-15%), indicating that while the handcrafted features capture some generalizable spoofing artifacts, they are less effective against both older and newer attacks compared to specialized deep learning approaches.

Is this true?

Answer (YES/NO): NO